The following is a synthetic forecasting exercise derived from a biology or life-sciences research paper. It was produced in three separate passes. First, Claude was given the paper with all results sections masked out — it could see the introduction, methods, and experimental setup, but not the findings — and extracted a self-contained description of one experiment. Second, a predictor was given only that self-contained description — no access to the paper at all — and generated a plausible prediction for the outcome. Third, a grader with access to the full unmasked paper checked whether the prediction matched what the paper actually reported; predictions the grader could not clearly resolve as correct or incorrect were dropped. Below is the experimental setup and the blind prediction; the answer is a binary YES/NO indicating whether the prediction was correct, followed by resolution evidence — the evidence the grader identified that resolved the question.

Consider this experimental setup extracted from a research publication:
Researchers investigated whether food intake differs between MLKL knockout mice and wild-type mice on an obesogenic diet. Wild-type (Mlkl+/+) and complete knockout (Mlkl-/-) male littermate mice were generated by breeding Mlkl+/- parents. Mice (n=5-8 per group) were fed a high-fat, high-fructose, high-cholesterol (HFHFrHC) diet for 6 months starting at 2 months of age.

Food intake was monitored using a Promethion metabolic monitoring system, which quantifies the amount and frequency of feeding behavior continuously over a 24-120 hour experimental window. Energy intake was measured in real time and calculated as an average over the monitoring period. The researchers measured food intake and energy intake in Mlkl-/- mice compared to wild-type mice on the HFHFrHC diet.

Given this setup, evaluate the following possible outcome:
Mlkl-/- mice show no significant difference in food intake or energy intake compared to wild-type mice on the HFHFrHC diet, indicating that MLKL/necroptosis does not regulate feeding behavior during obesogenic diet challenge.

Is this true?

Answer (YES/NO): YES